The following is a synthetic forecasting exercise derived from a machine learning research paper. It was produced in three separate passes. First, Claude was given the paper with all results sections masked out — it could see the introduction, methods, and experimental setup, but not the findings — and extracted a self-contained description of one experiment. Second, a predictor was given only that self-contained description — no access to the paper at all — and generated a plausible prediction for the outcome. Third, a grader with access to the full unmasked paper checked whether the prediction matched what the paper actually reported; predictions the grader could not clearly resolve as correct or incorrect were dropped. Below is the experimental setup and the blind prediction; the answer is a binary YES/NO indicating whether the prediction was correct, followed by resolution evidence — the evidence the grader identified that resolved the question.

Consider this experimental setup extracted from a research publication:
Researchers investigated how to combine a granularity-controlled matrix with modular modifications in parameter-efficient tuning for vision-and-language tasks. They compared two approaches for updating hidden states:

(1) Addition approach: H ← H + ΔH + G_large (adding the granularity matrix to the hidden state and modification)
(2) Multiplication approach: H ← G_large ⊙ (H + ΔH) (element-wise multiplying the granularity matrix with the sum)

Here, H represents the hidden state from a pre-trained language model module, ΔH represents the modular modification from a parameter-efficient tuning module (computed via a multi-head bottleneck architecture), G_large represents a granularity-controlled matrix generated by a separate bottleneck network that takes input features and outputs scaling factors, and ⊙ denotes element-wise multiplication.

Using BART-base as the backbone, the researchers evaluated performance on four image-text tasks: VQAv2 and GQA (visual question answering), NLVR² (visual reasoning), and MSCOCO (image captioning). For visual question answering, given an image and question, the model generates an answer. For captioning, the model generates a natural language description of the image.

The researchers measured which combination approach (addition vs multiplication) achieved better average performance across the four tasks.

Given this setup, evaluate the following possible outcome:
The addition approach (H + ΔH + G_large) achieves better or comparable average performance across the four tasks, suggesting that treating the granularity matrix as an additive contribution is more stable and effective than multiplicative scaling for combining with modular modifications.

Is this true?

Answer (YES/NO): NO